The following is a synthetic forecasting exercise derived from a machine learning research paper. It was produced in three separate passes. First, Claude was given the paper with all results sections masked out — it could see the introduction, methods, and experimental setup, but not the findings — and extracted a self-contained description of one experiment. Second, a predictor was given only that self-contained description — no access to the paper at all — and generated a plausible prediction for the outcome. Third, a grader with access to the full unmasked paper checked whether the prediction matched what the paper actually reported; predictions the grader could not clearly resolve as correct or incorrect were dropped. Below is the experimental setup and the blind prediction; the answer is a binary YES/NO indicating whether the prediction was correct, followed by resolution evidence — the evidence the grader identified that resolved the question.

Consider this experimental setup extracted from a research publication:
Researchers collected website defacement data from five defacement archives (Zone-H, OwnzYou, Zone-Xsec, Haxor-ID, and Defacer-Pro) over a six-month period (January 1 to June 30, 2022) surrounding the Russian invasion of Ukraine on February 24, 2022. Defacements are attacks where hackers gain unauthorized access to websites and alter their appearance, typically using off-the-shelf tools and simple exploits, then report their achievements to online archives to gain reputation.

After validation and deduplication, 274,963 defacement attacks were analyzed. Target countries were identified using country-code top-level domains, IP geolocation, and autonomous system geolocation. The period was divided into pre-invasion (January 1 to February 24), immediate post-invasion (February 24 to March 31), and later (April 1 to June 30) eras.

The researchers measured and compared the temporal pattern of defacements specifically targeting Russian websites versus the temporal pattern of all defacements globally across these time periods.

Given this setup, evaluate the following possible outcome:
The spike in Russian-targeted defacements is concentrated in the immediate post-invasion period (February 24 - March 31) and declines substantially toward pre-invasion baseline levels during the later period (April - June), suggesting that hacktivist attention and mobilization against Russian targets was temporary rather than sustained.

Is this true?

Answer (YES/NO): YES